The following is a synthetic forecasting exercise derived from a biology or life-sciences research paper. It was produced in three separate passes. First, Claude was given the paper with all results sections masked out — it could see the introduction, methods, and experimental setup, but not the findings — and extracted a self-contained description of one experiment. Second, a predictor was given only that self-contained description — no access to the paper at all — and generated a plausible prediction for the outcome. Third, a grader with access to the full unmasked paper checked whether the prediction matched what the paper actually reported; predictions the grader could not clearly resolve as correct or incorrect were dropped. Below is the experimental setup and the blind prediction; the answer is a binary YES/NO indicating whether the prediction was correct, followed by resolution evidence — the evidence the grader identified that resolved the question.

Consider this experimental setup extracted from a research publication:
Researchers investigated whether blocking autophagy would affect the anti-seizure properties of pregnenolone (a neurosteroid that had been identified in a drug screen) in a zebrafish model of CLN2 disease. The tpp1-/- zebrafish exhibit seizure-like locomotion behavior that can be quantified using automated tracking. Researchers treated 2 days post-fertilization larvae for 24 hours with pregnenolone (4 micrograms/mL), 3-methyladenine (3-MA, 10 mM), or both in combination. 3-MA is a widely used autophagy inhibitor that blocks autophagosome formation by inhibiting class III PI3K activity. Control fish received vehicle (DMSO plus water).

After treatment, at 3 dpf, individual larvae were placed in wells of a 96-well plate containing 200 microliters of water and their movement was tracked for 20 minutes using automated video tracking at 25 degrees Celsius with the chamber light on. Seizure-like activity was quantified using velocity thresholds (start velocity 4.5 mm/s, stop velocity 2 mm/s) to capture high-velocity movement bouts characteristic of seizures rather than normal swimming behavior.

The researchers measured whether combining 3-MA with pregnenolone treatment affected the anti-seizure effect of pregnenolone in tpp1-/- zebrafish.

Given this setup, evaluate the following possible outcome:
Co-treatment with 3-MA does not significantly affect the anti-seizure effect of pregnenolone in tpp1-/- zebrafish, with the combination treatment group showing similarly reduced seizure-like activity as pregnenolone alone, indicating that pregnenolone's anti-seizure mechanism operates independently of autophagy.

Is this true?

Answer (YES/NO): YES